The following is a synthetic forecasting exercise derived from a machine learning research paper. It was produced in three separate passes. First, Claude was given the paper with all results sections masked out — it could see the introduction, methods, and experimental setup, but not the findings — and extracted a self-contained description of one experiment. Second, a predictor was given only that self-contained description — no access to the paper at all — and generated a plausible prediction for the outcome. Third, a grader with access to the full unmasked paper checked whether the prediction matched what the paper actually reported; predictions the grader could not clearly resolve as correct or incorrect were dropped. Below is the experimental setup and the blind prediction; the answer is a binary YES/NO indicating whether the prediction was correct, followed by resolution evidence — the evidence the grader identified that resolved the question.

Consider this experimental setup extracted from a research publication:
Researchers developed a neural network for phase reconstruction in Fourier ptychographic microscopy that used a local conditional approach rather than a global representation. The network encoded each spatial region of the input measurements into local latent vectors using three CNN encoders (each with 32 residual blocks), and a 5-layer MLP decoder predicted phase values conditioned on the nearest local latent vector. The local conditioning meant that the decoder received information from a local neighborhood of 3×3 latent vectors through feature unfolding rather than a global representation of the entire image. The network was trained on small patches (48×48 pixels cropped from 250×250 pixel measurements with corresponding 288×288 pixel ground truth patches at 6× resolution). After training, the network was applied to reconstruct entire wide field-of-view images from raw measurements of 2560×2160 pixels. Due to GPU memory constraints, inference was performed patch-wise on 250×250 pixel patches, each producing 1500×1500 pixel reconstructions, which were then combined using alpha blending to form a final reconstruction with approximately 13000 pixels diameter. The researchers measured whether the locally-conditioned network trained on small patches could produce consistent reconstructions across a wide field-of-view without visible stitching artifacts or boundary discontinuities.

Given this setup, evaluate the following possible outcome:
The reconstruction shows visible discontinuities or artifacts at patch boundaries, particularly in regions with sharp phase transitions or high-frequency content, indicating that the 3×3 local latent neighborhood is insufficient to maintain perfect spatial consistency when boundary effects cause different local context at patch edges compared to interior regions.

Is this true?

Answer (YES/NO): NO